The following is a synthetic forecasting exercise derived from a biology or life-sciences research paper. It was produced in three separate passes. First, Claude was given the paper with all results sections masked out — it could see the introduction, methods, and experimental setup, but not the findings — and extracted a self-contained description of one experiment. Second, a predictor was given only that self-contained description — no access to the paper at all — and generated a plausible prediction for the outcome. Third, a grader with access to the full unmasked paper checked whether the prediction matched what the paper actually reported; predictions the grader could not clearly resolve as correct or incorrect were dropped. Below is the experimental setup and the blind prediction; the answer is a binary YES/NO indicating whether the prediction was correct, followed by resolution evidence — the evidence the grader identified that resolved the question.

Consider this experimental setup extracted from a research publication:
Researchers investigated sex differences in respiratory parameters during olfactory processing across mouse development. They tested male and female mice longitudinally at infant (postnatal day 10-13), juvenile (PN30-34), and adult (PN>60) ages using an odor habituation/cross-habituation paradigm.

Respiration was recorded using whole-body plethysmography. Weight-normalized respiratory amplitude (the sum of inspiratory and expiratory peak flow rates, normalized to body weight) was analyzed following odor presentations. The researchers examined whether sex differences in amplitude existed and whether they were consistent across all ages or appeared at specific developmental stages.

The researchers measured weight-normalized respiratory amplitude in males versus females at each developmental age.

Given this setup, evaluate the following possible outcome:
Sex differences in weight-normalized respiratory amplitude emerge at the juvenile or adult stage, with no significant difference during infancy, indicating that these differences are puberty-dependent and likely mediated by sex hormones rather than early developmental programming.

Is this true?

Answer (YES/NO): NO